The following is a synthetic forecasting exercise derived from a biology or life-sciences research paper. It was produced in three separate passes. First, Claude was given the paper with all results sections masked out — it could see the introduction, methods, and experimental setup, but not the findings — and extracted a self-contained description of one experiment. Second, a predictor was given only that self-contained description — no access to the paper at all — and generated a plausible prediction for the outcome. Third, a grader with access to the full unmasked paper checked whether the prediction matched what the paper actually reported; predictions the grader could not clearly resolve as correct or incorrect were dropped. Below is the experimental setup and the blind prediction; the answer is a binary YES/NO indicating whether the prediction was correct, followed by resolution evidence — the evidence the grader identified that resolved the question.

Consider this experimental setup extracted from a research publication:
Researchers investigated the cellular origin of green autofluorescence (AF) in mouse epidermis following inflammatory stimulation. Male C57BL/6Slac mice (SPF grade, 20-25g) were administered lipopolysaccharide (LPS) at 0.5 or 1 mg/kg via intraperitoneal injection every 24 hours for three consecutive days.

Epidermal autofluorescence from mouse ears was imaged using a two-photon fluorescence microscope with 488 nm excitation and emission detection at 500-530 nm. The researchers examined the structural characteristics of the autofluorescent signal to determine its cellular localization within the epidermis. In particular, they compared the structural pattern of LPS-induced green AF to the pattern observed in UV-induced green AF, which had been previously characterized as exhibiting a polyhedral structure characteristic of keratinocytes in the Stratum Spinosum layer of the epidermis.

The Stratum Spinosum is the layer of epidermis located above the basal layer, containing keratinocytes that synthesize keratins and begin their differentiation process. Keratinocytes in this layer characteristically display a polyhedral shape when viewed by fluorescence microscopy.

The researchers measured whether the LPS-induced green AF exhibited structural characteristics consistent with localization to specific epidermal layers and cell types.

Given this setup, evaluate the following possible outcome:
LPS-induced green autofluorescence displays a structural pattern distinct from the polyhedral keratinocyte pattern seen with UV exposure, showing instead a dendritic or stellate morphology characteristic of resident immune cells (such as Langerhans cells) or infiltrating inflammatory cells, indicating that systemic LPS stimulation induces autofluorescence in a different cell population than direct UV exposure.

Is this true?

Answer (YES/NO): NO